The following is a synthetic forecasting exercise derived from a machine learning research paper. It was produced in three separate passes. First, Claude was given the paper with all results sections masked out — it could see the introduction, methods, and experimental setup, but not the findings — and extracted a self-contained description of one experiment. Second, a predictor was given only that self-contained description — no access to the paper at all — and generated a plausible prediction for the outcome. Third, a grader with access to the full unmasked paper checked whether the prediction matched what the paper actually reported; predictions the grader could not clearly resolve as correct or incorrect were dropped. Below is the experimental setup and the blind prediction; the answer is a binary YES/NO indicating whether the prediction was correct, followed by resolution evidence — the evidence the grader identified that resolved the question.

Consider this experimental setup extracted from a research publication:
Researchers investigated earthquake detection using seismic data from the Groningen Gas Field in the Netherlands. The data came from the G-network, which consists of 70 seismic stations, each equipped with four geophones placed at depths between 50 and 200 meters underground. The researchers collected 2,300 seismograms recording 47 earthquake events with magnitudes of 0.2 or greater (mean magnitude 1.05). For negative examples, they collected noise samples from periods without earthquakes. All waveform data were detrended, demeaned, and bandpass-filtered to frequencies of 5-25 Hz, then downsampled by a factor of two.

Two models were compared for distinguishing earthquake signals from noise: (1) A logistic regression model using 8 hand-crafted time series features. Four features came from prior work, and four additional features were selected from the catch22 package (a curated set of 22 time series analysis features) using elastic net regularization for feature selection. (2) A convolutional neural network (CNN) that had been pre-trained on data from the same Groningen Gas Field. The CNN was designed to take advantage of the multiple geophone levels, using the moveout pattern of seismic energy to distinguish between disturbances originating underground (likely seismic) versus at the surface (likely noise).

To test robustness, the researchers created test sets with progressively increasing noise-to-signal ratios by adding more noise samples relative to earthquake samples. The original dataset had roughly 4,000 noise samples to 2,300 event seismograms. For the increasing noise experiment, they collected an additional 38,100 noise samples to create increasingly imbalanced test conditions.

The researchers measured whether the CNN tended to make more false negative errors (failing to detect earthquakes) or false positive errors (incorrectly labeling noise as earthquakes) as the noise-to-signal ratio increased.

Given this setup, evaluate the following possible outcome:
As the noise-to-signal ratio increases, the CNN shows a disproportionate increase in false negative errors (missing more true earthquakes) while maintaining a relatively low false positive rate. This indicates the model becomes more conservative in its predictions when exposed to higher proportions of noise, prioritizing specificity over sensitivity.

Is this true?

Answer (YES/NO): NO